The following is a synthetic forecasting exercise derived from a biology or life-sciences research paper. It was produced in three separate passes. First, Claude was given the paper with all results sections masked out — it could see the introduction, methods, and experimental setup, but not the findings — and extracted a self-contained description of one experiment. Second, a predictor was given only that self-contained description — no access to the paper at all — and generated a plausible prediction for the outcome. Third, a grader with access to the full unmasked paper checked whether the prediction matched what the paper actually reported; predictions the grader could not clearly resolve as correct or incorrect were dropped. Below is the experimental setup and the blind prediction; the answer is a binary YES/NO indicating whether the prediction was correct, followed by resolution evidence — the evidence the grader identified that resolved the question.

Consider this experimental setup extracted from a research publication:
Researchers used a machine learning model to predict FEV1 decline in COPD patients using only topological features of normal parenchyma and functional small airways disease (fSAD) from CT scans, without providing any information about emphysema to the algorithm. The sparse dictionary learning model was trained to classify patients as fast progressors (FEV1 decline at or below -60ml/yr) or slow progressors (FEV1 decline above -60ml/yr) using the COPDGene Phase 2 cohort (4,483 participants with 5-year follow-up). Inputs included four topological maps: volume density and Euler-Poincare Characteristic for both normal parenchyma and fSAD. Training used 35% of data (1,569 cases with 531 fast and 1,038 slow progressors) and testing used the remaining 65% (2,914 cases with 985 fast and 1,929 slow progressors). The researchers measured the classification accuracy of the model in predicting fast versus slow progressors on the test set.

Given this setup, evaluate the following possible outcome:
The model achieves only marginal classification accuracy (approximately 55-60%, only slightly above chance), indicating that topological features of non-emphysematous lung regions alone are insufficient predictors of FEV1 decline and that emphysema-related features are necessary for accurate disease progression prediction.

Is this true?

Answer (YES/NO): NO